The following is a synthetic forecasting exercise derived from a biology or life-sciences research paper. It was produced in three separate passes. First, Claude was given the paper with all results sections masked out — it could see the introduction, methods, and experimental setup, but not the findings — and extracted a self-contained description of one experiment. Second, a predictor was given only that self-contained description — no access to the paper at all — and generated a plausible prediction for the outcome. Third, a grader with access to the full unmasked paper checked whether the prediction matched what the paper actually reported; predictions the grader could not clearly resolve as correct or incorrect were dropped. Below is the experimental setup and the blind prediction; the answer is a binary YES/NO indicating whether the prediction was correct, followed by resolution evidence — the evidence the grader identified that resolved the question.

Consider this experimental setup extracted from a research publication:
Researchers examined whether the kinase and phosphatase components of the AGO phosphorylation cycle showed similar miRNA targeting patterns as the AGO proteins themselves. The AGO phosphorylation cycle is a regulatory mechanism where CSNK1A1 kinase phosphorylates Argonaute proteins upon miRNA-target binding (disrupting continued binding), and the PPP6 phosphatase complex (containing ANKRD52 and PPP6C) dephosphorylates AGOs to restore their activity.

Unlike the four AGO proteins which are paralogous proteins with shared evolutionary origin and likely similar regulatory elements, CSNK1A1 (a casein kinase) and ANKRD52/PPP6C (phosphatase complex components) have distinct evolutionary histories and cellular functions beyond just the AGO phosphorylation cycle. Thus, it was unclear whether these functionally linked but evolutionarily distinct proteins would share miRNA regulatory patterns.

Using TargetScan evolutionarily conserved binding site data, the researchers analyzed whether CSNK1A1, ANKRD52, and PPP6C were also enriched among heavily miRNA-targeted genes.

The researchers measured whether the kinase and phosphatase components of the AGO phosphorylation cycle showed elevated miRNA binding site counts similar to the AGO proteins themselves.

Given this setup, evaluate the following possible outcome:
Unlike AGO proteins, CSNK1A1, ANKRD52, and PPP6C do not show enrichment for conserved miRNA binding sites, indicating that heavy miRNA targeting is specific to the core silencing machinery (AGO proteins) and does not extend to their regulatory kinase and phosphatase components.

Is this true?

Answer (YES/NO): NO